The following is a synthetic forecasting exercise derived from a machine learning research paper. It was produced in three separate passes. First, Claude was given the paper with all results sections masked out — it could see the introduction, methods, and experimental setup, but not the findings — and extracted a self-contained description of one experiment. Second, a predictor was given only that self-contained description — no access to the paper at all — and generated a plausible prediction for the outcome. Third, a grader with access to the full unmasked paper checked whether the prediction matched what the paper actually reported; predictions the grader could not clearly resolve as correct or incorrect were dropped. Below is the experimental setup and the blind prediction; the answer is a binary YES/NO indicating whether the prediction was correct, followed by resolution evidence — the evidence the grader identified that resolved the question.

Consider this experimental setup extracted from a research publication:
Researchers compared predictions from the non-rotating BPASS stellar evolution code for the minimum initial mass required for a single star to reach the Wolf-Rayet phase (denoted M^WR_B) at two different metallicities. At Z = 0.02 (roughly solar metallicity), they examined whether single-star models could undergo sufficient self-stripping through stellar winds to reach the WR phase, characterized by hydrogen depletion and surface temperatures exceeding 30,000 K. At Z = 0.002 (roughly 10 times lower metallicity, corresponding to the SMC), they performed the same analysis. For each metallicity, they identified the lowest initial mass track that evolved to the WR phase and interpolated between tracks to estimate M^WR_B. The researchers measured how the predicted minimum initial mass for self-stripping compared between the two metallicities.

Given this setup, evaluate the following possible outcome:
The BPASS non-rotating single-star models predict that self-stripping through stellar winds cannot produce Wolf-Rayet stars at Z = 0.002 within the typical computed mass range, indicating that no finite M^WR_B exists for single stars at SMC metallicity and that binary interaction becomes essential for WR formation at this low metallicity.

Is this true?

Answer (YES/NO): NO